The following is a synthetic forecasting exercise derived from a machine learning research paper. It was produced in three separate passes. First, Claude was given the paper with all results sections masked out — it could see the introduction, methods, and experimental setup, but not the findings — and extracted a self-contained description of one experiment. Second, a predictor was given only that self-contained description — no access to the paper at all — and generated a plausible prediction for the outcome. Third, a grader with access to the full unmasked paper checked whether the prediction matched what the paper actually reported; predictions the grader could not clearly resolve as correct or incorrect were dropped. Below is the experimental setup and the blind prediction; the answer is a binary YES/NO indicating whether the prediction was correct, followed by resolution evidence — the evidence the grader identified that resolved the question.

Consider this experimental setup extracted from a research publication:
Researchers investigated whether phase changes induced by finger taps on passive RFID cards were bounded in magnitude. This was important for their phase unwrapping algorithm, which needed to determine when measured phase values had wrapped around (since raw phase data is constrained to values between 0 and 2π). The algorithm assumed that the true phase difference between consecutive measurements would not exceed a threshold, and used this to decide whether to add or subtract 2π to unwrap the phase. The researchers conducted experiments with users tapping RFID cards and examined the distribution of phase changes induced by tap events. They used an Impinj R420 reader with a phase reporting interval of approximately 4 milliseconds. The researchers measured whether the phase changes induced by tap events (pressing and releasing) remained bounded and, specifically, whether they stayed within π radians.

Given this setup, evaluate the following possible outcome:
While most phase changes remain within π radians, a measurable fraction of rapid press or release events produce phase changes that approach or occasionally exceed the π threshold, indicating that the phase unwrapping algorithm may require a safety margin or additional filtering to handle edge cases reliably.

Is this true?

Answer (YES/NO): NO